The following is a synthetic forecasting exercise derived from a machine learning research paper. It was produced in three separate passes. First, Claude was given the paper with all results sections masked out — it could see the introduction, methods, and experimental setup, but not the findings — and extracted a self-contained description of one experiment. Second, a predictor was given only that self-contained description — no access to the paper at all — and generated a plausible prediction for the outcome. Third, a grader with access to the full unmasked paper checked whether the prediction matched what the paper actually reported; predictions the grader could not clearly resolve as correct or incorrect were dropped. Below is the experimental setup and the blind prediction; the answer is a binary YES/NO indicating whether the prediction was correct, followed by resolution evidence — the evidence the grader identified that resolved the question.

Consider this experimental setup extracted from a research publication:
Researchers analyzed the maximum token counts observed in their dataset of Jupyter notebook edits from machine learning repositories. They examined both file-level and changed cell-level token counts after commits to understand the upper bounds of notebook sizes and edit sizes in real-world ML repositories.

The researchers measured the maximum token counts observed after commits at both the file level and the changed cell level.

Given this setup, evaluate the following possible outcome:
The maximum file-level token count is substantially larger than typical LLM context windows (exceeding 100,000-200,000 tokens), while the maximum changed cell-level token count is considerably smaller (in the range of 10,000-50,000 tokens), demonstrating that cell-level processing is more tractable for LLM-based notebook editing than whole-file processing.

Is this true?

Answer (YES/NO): NO